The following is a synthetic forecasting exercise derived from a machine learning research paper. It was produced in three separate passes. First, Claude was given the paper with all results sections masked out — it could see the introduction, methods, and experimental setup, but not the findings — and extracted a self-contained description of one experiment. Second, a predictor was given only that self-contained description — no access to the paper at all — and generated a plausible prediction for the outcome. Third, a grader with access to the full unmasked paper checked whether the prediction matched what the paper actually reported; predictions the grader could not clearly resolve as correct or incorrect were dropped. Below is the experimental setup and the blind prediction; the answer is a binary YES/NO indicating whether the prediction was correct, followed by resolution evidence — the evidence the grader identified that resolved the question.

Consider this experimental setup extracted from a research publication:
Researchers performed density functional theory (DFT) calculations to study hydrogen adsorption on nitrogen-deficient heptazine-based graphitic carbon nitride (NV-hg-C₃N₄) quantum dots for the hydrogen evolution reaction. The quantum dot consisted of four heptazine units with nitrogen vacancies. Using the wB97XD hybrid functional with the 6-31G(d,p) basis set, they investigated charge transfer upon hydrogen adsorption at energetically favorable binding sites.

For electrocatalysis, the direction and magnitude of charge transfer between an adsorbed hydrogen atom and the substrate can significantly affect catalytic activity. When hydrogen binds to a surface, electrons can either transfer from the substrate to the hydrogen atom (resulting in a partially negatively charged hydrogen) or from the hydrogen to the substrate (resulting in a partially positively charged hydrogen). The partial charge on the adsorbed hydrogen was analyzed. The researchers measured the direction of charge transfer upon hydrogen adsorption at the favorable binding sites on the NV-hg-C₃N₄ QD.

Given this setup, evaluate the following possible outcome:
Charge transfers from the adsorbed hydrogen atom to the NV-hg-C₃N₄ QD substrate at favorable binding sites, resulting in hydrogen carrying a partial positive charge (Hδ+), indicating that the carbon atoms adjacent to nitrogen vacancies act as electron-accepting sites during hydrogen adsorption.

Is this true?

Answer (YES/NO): YES